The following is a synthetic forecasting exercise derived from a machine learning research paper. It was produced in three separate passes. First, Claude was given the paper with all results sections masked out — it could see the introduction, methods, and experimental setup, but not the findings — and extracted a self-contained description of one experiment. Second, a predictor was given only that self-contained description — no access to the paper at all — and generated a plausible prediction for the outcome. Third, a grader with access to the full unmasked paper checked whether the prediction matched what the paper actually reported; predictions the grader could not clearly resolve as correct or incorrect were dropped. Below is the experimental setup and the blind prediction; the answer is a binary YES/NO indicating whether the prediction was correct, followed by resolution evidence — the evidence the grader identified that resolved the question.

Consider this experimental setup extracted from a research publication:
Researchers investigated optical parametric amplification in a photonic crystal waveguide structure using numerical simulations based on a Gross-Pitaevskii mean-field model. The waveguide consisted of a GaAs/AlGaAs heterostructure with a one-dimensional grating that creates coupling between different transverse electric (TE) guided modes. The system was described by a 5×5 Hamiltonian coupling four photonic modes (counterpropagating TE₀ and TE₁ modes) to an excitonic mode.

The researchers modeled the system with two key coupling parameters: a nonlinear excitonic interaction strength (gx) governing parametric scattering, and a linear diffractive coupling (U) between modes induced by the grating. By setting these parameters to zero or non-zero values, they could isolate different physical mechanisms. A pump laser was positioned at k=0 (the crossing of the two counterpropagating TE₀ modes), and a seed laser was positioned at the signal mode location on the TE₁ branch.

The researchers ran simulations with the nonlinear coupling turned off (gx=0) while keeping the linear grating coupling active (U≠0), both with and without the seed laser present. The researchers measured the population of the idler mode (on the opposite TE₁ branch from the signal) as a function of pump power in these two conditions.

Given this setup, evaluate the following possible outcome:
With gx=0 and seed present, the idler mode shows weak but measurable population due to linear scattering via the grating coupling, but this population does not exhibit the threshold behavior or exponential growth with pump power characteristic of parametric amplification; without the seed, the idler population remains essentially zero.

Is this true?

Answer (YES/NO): NO